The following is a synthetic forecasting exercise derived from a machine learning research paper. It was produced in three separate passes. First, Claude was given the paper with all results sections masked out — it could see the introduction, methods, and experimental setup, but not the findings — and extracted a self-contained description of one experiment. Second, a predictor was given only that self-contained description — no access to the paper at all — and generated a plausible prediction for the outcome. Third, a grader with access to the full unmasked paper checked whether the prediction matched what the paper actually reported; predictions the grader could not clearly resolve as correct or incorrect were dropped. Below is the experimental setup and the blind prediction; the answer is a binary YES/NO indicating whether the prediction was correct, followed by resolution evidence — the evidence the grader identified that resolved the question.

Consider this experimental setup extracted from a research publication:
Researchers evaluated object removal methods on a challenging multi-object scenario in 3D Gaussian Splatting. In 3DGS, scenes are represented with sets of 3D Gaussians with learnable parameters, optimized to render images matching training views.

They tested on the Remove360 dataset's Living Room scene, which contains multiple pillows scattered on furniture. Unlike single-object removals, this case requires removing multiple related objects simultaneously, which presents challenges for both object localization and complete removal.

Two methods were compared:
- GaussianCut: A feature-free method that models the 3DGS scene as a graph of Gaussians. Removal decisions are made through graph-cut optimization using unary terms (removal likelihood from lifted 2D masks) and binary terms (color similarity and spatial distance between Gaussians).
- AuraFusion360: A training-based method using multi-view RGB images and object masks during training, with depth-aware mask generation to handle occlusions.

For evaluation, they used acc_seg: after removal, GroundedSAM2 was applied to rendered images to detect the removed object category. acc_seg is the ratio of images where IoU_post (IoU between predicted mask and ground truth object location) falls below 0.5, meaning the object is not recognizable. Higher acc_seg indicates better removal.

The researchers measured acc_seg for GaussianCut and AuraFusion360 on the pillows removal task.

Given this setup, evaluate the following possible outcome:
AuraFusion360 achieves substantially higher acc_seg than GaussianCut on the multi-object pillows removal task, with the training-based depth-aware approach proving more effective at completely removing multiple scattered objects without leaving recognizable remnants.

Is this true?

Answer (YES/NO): YES